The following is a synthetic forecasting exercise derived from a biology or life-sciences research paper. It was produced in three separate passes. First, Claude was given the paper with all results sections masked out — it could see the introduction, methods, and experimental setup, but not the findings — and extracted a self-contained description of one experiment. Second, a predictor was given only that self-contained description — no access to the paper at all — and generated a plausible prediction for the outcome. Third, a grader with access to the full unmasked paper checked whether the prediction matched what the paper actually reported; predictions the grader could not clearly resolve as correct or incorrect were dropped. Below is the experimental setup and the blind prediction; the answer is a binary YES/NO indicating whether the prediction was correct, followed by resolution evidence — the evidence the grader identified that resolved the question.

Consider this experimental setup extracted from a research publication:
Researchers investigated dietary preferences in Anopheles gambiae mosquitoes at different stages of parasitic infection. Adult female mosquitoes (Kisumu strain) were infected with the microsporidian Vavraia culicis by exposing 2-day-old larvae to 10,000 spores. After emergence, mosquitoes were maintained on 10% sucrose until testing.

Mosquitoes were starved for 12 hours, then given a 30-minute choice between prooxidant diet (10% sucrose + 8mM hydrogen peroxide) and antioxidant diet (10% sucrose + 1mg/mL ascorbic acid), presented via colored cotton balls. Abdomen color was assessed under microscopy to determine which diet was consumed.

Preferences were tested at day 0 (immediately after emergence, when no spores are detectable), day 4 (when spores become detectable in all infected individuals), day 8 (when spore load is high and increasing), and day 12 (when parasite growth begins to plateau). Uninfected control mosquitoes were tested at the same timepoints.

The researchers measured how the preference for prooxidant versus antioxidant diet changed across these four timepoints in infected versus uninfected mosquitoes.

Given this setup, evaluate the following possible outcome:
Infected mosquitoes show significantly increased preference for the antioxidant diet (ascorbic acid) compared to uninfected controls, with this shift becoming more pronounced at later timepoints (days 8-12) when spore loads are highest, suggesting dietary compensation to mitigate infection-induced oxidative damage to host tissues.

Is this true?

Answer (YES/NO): NO